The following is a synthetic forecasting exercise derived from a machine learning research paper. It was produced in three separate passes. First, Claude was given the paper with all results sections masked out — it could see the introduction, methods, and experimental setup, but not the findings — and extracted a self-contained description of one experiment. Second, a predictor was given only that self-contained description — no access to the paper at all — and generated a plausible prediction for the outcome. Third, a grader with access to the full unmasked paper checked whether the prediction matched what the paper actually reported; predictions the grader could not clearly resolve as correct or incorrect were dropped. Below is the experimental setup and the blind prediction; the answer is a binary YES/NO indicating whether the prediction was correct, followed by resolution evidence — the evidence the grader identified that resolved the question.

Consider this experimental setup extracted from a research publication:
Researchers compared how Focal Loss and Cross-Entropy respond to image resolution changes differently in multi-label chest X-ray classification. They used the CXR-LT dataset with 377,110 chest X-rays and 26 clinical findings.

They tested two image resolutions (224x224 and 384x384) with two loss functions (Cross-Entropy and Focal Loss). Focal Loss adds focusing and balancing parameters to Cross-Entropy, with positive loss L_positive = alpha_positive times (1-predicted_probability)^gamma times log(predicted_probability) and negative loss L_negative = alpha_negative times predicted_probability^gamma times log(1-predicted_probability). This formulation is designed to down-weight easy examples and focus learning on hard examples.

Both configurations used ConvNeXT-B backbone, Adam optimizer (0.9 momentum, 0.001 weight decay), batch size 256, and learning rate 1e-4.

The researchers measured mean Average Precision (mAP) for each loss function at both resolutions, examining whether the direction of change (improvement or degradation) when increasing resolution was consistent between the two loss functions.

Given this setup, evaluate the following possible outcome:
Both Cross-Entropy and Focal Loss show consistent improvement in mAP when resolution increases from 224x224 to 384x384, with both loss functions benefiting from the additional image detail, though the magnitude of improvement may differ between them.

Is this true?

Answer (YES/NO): NO